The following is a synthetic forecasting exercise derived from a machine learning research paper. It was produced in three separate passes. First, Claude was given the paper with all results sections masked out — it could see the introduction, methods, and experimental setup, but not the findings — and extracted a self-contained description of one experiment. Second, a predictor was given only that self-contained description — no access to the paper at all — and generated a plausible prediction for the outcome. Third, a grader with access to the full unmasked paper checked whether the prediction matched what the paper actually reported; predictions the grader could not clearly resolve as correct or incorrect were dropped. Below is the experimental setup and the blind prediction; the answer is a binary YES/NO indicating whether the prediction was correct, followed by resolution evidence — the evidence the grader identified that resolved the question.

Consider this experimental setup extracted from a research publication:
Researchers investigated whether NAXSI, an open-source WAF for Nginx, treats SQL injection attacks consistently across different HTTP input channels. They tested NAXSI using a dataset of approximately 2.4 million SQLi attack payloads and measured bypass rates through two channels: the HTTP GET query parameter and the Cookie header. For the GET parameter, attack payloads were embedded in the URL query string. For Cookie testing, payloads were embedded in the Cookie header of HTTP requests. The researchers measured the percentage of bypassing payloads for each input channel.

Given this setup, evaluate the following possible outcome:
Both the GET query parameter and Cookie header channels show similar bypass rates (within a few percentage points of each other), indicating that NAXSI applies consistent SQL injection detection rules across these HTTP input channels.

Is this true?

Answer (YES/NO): YES